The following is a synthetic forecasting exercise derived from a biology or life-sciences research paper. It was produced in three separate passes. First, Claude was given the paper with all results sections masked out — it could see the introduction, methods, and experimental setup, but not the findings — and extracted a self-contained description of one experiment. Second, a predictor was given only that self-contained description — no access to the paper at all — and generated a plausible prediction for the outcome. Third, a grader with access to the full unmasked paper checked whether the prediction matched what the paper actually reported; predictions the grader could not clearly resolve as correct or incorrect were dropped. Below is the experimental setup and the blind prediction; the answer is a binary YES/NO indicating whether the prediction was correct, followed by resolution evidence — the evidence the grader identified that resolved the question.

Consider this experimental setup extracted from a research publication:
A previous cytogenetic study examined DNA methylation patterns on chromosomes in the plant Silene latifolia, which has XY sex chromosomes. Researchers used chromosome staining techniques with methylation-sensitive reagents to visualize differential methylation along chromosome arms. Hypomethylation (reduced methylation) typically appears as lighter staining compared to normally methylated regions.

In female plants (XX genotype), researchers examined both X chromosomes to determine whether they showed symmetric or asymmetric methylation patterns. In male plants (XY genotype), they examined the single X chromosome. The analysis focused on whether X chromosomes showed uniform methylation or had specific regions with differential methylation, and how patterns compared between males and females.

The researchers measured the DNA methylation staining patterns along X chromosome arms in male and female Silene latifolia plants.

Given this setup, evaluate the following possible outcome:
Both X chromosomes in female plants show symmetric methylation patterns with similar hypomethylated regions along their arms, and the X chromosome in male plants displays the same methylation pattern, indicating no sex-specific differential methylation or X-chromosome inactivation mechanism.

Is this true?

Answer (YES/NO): NO